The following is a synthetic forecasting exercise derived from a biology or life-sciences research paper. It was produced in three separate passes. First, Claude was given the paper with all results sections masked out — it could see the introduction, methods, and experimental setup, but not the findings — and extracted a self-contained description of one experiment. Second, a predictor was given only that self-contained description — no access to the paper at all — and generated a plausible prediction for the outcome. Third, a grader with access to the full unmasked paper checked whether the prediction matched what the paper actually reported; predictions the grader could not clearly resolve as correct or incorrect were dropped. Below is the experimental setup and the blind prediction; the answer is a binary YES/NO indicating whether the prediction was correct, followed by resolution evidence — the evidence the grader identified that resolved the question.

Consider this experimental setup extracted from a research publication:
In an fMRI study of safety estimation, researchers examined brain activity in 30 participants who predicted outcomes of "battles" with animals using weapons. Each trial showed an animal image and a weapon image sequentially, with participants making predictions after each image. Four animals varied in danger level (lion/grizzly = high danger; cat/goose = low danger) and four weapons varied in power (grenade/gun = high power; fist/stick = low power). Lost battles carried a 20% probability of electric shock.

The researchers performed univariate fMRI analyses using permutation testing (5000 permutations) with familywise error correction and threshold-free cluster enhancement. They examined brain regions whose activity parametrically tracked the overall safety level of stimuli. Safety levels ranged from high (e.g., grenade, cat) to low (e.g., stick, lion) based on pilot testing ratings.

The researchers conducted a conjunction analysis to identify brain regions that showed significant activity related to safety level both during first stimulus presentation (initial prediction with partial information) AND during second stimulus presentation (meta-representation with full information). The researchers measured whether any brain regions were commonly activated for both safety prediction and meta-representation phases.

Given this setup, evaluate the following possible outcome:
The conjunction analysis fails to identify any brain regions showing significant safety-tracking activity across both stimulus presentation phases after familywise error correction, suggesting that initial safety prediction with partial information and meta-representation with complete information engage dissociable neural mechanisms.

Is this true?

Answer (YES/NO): NO